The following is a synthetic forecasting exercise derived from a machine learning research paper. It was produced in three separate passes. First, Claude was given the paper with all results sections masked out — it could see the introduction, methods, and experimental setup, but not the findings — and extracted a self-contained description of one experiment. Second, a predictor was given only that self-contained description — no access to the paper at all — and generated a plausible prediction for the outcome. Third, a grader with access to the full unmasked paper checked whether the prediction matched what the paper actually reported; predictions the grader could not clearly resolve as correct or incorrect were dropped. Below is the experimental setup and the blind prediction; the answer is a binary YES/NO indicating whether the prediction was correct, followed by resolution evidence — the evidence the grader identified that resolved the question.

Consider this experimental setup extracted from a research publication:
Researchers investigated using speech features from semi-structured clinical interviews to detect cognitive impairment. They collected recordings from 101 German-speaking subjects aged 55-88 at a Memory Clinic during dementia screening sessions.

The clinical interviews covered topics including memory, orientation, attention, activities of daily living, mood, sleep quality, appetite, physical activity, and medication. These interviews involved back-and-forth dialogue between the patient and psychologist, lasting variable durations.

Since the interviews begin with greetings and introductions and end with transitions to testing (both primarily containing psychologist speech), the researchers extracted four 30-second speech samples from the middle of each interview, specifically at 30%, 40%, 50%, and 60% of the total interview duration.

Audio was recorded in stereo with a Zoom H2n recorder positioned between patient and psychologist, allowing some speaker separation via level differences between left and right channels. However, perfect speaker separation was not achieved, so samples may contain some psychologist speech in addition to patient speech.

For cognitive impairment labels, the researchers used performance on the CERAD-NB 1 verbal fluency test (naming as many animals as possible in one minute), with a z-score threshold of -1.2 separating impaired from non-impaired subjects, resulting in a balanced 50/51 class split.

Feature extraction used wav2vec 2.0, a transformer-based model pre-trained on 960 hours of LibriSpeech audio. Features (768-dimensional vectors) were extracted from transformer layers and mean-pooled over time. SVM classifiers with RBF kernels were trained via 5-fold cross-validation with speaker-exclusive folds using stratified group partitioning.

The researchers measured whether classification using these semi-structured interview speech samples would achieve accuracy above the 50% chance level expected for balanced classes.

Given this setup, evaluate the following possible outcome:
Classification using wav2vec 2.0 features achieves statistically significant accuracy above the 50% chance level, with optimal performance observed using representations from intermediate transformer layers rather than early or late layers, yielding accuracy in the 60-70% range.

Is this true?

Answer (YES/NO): NO